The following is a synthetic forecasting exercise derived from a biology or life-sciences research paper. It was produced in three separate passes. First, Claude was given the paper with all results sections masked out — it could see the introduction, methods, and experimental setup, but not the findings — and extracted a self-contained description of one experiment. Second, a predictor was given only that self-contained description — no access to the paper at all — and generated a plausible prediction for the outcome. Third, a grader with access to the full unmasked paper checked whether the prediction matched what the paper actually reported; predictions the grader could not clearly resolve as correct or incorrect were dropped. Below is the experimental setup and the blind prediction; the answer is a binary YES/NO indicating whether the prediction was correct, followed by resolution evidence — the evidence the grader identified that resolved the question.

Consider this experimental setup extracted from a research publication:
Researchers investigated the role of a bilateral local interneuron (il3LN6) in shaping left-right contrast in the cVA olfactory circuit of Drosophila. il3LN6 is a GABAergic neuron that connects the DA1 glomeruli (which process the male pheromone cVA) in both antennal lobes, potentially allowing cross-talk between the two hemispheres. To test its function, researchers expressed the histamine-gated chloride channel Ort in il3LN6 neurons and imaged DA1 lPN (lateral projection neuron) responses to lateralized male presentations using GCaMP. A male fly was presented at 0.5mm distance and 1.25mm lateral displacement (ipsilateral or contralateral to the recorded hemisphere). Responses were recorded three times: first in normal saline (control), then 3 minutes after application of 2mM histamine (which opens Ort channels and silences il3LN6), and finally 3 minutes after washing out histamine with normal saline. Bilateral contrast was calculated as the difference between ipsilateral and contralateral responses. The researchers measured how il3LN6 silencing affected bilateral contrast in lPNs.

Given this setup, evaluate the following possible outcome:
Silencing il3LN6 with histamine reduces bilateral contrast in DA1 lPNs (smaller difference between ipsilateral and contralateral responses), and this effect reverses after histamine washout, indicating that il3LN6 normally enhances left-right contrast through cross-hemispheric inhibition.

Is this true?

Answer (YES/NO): YES